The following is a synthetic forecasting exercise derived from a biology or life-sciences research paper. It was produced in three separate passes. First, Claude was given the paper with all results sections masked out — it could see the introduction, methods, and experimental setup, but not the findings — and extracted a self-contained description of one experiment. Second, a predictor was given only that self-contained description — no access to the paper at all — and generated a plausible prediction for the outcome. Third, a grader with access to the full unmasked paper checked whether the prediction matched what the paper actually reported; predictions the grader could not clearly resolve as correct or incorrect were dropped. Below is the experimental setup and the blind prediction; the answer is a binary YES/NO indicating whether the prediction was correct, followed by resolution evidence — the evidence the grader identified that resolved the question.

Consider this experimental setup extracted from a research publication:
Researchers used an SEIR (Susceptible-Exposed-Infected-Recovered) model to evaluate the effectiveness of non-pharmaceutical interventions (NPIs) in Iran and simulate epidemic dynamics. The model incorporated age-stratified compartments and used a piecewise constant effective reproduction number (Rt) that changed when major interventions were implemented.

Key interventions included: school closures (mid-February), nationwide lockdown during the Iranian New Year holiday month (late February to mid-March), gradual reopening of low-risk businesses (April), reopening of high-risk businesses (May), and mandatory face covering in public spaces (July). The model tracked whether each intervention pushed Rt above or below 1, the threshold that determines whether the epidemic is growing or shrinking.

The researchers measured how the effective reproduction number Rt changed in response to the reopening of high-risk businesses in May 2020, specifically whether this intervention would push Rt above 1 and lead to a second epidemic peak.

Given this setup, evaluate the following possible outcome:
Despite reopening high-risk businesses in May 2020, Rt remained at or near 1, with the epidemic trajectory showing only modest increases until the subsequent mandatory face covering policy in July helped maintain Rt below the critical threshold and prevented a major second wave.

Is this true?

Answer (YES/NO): NO